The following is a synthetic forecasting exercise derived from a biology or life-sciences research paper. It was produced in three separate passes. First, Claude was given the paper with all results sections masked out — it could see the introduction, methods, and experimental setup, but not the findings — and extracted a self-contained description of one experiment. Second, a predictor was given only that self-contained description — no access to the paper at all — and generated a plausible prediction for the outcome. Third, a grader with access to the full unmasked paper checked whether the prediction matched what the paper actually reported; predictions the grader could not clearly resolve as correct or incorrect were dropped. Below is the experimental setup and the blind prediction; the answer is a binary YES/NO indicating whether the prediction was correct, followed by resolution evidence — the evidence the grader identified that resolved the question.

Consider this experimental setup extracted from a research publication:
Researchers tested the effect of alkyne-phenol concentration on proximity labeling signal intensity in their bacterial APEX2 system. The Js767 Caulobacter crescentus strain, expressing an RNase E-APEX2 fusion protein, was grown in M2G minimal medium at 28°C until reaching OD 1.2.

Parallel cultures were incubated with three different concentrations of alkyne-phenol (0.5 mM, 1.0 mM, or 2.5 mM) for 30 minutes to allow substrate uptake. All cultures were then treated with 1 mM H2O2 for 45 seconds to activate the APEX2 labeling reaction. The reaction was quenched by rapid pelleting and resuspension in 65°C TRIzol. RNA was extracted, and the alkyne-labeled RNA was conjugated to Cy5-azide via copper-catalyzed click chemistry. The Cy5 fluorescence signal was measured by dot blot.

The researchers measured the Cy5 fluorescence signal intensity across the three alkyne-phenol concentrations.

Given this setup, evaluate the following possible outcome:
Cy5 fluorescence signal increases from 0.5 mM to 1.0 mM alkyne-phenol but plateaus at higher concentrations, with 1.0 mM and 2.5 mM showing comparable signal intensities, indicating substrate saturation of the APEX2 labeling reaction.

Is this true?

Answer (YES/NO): NO